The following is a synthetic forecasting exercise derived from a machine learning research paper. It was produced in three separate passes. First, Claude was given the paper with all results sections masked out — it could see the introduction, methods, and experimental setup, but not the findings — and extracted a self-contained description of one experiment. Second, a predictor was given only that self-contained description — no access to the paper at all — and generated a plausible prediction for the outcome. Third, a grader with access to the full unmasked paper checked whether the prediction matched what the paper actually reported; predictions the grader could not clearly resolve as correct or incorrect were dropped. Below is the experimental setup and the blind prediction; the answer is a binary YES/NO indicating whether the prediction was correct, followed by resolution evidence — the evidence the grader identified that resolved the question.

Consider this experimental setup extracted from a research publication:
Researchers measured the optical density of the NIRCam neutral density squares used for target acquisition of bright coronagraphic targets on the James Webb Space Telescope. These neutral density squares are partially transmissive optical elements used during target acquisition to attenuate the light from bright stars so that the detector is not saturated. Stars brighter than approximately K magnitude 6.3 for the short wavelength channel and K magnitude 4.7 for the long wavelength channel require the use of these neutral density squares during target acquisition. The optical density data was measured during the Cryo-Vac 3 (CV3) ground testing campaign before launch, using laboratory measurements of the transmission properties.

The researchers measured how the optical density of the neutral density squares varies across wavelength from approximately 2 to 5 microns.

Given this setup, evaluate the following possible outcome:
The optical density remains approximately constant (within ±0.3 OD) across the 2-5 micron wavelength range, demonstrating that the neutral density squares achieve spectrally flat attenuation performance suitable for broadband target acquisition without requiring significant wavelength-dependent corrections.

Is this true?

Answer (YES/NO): NO